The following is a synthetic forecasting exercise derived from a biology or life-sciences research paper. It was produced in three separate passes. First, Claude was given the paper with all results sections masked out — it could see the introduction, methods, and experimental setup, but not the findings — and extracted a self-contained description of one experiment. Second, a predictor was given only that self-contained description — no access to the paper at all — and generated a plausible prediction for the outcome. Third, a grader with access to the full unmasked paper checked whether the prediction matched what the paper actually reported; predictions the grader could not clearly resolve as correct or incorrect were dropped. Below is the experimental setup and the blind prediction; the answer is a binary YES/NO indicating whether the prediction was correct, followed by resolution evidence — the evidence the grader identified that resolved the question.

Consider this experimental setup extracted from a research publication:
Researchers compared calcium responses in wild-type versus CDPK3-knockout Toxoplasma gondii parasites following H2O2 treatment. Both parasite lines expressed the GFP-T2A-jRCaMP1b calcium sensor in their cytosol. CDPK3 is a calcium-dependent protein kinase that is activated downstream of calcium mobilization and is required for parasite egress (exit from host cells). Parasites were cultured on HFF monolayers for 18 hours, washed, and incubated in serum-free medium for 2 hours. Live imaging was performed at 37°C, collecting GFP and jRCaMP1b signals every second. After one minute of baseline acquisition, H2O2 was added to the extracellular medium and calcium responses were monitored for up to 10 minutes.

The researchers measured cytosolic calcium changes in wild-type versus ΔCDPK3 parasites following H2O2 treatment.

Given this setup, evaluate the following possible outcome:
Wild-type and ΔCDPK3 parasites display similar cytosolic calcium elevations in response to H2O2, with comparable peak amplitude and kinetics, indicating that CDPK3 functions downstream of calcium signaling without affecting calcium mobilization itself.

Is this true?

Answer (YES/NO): NO